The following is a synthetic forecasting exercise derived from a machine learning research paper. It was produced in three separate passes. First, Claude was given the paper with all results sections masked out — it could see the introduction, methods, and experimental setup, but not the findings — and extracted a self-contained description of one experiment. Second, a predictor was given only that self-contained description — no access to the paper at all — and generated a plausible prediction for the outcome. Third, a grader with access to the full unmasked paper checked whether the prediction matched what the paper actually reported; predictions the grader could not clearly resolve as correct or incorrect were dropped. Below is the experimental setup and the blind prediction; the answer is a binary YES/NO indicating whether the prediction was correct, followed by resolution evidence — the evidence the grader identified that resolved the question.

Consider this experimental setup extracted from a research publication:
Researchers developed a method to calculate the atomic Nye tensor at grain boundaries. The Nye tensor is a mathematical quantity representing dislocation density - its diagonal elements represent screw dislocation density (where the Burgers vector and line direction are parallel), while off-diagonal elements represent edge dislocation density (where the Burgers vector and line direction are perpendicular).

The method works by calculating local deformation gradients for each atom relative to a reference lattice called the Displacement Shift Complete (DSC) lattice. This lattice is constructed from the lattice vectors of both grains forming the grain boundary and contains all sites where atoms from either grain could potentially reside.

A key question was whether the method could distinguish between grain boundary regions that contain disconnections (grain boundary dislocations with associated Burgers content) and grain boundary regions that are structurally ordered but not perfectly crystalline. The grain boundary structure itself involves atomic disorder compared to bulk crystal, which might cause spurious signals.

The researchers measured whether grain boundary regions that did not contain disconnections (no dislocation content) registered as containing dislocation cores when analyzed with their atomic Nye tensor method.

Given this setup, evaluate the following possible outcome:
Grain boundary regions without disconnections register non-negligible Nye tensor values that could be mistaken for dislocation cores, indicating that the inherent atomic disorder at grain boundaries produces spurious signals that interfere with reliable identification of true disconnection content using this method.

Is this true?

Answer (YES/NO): NO